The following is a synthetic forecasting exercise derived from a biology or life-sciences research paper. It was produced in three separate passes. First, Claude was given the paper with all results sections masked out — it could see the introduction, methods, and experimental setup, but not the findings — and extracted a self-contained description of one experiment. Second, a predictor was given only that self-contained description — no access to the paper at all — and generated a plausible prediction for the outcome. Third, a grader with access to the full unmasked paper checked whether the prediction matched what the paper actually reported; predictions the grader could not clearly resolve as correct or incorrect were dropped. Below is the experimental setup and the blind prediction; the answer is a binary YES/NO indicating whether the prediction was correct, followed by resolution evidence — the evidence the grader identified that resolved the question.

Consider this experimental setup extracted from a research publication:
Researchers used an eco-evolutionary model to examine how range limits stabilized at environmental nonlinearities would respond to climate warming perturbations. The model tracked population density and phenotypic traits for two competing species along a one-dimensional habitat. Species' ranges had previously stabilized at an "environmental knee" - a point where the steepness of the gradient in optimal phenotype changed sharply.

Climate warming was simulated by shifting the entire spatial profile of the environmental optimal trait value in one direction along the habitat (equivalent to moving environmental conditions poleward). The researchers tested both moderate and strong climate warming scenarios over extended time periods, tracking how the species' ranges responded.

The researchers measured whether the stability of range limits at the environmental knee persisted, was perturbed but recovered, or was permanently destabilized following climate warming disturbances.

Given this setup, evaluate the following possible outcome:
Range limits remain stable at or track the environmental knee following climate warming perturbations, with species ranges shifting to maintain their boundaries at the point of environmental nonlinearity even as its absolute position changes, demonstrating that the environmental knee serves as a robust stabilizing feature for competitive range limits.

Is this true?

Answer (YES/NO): NO